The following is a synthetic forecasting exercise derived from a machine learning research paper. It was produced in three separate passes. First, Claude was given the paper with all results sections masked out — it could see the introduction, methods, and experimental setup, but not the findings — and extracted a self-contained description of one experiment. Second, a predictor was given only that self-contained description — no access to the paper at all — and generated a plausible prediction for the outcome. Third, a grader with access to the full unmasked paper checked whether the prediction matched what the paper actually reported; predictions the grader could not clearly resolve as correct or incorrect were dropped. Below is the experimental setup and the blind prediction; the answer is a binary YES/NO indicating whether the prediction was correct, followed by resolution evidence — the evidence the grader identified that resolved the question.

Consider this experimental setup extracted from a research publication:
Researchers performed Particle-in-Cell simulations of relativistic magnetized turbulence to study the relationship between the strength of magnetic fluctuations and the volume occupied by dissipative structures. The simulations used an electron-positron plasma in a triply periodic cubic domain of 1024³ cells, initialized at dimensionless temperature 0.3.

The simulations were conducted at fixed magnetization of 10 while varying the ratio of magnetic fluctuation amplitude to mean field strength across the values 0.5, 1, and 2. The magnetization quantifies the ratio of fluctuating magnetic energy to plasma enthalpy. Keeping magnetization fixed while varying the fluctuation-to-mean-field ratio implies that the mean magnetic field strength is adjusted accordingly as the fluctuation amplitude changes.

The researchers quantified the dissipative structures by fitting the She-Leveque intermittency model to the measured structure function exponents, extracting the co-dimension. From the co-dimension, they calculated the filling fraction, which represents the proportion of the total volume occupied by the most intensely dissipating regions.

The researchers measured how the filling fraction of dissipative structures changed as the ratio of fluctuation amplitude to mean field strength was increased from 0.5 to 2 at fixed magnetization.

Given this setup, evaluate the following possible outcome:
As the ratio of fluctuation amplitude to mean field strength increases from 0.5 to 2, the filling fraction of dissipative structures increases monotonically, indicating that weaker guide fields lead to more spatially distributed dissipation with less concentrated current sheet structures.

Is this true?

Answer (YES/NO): NO